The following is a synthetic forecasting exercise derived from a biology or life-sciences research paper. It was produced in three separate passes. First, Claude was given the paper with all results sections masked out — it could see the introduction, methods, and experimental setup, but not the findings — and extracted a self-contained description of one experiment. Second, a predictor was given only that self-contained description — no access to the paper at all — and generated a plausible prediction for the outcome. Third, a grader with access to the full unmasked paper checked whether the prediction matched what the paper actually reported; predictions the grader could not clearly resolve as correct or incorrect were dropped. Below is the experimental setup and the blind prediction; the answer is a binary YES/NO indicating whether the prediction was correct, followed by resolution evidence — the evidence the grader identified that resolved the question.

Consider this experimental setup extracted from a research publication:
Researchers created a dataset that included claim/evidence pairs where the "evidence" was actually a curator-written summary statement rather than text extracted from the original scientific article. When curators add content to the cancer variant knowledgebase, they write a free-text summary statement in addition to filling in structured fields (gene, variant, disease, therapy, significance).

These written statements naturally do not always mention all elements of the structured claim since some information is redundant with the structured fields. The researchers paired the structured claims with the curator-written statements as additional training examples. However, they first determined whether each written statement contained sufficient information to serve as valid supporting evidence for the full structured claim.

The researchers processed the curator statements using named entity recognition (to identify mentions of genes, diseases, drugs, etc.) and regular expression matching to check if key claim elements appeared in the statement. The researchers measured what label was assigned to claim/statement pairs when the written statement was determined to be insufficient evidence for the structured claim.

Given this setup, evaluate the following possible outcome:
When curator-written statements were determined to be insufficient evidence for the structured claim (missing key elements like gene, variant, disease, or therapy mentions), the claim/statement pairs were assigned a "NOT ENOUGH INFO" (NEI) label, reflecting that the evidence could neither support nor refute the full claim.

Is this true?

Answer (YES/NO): YES